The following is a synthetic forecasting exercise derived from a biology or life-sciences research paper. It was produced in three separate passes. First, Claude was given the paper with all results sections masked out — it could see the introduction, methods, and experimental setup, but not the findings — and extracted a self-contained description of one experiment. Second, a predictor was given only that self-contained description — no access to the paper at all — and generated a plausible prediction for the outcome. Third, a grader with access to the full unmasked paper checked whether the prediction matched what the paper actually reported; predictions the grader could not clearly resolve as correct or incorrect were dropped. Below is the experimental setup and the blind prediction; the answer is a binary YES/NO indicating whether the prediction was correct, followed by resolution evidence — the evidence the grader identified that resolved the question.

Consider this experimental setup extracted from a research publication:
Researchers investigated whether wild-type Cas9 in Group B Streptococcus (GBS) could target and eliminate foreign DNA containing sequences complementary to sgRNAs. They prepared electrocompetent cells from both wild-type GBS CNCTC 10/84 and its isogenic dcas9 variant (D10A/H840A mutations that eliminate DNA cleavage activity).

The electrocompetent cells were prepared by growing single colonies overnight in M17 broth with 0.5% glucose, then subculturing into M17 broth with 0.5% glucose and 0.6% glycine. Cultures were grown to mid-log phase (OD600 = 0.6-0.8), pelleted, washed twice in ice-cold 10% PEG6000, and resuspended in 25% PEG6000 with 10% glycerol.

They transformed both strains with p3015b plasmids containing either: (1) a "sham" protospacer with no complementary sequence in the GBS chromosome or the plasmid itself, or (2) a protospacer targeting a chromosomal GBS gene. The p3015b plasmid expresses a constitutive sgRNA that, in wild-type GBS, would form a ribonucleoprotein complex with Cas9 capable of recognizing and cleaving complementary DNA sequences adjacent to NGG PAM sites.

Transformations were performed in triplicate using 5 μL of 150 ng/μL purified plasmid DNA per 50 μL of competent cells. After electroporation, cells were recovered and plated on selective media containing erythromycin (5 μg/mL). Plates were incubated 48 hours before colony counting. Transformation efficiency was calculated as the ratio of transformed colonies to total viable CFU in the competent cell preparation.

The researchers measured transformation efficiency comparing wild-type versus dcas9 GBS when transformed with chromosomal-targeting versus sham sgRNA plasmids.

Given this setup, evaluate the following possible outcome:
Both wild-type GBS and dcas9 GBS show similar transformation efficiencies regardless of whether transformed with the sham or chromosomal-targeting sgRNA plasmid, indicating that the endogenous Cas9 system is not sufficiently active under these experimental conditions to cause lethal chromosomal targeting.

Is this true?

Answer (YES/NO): NO